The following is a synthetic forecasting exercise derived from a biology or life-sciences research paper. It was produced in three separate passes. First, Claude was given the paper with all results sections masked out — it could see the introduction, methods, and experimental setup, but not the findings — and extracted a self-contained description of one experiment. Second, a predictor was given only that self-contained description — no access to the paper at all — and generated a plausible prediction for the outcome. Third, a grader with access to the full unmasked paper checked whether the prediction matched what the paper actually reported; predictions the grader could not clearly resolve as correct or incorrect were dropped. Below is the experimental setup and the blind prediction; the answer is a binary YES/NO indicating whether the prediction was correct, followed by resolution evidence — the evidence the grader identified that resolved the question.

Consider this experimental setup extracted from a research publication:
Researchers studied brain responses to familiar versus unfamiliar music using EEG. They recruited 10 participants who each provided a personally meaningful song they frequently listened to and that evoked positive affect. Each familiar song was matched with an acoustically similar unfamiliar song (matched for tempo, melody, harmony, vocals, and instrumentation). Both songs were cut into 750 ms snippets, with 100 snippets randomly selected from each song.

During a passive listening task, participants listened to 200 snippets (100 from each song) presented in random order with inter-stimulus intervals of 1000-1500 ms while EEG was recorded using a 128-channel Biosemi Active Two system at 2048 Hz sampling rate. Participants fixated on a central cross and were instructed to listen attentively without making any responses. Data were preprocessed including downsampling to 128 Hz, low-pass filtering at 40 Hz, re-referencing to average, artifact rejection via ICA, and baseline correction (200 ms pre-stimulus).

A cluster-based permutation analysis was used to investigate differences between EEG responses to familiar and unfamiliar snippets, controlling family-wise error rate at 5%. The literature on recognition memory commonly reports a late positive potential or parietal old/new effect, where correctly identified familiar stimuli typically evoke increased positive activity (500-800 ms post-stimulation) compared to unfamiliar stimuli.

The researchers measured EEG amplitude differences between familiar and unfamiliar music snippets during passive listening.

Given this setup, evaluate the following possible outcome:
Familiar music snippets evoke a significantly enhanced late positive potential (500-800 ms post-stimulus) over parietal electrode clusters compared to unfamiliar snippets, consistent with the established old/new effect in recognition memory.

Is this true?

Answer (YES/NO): NO